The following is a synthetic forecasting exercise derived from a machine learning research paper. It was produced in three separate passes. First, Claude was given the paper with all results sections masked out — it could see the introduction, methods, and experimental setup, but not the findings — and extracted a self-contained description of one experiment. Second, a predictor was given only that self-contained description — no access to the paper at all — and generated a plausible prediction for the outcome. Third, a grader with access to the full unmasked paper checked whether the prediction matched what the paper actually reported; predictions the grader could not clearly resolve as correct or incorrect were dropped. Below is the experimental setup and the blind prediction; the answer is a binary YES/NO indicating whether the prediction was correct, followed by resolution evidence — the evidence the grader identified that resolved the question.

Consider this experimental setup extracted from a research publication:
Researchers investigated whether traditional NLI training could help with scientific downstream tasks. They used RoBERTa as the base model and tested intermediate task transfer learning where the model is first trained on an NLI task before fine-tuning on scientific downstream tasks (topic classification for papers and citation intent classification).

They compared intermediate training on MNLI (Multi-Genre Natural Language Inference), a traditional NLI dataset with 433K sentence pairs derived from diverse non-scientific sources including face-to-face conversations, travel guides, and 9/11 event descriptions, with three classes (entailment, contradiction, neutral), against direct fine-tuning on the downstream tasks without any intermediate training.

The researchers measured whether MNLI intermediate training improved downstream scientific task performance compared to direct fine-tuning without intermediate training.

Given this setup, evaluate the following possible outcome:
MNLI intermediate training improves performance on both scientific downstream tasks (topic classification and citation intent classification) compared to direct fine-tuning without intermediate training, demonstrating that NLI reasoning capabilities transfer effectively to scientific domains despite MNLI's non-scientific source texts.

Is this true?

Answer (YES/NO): NO